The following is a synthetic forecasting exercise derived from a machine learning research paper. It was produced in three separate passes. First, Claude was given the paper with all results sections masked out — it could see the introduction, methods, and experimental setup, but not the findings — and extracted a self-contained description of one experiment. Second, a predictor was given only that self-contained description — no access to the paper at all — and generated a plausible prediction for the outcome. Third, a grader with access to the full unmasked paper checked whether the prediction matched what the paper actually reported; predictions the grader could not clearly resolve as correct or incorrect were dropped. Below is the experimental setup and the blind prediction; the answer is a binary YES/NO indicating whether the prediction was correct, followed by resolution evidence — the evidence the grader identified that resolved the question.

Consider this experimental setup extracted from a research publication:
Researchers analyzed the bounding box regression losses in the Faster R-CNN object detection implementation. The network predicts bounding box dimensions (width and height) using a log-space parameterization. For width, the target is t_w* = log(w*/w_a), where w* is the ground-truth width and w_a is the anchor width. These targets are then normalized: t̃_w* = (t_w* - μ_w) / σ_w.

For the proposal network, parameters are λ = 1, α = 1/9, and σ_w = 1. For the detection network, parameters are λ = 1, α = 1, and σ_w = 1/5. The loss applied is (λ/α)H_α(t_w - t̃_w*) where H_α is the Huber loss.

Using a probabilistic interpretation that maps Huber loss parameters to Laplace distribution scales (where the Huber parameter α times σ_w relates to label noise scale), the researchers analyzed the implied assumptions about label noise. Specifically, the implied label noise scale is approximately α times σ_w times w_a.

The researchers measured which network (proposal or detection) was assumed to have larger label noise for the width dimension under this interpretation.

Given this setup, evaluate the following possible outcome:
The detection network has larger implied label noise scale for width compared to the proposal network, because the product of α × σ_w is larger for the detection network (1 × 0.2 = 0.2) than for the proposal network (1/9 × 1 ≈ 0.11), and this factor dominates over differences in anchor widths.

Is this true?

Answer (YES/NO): YES